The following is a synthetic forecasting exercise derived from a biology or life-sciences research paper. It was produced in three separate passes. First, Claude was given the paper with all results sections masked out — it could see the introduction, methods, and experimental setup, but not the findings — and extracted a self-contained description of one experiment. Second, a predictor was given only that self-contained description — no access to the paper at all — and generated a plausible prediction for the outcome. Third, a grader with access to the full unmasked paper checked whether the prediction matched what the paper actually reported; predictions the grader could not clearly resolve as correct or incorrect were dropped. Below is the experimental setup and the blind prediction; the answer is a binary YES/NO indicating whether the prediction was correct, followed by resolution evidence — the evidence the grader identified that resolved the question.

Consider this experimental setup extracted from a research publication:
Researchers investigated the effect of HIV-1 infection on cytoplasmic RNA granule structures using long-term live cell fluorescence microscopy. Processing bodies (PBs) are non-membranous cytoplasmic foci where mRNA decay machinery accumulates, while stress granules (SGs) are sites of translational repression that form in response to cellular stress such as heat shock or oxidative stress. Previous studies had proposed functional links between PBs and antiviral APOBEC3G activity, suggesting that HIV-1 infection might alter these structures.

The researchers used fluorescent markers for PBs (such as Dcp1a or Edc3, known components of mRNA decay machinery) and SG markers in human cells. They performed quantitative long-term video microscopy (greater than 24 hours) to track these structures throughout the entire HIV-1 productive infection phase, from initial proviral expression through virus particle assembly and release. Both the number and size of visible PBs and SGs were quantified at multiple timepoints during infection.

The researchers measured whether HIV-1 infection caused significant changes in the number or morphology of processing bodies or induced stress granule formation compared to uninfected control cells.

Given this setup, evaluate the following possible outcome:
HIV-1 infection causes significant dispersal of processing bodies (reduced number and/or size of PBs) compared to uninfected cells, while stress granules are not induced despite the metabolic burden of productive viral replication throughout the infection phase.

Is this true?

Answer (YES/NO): NO